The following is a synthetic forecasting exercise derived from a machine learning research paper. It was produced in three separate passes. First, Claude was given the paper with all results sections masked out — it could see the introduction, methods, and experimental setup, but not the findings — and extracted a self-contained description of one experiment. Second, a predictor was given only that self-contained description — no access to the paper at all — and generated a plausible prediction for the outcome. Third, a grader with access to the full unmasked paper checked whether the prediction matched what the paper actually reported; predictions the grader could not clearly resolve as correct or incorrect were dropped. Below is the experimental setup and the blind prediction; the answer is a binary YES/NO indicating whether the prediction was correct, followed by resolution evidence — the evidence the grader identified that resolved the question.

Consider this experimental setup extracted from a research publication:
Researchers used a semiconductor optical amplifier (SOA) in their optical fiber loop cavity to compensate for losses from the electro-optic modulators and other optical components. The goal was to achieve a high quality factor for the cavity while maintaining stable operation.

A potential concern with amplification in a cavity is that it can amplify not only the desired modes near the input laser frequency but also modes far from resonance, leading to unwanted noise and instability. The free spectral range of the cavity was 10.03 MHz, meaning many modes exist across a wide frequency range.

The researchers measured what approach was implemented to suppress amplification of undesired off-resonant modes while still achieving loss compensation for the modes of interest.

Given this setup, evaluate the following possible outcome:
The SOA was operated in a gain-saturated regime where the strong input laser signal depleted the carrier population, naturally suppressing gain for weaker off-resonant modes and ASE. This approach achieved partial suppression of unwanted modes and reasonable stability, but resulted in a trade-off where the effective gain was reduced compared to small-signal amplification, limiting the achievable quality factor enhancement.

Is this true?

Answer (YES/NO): NO